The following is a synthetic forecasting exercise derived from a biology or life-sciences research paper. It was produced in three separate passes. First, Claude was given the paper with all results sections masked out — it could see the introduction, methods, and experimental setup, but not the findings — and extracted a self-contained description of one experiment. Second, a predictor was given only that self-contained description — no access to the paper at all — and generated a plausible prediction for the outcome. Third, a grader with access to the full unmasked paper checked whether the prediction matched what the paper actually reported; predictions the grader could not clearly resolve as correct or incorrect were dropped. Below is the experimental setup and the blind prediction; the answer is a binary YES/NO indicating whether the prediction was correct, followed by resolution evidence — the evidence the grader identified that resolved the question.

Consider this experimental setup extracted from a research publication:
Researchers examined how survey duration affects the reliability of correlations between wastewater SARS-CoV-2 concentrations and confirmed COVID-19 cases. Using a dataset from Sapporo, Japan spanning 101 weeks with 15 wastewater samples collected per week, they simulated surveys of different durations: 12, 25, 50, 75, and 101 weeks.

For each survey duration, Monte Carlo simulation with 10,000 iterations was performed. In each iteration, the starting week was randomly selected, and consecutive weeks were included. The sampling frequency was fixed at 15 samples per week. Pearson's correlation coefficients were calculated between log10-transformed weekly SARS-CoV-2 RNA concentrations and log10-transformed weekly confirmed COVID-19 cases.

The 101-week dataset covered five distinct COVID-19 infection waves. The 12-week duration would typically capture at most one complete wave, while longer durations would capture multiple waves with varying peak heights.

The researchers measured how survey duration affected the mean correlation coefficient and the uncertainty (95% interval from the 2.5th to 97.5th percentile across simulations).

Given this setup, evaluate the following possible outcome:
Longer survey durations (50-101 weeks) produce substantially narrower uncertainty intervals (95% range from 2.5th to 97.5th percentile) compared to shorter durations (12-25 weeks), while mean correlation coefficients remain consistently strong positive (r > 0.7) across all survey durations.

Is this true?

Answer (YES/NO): NO